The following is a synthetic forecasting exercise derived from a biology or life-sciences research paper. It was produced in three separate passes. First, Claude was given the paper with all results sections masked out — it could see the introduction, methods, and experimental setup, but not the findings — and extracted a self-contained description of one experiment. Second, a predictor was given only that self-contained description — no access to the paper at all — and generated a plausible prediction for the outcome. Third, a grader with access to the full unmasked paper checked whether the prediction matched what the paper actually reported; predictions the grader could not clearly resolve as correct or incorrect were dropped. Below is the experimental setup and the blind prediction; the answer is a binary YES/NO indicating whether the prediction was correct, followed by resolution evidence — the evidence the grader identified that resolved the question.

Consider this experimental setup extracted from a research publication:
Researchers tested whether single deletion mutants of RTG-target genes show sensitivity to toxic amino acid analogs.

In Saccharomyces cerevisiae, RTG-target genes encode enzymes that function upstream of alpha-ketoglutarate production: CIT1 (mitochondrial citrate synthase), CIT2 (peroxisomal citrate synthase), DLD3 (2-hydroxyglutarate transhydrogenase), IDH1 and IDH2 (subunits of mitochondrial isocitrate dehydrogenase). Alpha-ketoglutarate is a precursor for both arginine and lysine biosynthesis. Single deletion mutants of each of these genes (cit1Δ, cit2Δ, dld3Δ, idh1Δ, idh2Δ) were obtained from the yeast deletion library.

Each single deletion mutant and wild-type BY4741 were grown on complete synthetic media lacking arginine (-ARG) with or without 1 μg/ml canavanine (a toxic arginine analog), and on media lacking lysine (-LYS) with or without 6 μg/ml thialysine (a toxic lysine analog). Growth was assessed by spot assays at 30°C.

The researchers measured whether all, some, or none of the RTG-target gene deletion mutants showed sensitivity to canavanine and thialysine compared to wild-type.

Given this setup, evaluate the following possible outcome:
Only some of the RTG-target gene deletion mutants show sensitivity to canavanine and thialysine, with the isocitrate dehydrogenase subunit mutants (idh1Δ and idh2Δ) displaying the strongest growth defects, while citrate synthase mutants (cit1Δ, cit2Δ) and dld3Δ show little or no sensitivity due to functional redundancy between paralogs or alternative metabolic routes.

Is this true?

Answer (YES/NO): YES